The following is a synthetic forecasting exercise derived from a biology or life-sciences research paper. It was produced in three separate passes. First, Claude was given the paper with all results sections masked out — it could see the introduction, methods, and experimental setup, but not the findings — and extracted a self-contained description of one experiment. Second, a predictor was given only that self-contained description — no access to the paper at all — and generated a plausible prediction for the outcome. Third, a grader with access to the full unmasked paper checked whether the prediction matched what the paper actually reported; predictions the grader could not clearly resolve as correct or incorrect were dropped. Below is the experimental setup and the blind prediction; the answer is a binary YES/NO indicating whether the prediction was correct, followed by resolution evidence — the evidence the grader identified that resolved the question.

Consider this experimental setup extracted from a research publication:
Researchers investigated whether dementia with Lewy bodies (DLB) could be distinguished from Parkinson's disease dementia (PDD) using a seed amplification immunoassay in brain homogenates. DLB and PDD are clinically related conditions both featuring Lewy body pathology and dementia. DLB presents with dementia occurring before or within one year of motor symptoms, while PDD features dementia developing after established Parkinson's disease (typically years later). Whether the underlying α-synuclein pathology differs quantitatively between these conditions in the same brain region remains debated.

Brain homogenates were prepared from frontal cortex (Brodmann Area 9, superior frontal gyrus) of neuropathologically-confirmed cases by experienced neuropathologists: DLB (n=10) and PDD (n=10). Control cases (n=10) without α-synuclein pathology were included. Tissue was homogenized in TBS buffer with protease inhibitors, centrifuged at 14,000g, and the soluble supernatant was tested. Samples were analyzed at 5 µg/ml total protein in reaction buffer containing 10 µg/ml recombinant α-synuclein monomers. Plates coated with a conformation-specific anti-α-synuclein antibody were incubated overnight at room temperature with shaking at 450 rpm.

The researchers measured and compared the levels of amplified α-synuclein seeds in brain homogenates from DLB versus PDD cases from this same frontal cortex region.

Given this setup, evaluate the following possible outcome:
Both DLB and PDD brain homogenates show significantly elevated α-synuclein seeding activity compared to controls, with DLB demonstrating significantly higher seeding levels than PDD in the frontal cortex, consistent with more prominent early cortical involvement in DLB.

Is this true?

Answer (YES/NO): NO